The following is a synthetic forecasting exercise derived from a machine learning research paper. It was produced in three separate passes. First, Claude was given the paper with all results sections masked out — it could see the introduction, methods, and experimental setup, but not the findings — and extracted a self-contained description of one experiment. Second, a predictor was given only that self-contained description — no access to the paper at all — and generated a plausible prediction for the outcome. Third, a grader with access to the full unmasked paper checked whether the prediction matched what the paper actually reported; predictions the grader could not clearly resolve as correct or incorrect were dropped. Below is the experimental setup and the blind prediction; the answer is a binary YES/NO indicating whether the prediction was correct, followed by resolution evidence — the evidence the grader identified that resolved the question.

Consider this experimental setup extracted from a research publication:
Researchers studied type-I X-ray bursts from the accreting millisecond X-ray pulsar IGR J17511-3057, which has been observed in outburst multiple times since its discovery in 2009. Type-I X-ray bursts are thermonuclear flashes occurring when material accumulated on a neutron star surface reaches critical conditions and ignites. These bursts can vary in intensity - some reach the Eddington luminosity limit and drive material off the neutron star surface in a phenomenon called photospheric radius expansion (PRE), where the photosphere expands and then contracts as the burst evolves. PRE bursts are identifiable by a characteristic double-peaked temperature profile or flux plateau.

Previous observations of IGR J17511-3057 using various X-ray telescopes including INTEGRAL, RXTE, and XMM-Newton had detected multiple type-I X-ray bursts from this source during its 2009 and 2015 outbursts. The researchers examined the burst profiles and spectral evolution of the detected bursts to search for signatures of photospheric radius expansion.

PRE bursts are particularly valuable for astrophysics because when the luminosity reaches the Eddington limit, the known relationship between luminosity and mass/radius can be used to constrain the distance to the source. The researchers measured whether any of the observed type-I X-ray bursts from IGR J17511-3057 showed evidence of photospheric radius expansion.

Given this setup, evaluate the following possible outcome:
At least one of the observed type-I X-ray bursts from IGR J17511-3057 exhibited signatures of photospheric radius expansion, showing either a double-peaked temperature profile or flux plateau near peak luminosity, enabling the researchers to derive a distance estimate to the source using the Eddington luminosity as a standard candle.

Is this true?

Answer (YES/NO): NO